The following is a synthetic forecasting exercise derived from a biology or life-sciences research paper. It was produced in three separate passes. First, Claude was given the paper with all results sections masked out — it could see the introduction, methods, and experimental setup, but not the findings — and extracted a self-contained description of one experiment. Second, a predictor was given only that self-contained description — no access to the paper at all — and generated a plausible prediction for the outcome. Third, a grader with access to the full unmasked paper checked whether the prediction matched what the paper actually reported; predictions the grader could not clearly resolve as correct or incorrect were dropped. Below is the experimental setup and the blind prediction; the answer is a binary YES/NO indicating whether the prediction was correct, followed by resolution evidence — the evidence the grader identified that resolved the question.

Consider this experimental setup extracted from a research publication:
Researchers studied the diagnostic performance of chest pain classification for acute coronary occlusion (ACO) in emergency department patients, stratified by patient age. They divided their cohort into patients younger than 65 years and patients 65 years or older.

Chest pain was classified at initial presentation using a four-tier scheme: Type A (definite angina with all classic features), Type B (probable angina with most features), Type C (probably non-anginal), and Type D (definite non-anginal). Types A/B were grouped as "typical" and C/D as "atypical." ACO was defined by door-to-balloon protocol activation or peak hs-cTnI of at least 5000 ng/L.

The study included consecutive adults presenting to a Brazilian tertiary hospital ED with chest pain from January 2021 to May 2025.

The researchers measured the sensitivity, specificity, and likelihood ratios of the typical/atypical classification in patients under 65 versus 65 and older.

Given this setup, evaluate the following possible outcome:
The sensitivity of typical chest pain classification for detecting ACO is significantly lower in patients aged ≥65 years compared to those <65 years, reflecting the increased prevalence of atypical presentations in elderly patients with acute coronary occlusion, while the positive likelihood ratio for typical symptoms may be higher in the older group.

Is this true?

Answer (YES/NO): NO